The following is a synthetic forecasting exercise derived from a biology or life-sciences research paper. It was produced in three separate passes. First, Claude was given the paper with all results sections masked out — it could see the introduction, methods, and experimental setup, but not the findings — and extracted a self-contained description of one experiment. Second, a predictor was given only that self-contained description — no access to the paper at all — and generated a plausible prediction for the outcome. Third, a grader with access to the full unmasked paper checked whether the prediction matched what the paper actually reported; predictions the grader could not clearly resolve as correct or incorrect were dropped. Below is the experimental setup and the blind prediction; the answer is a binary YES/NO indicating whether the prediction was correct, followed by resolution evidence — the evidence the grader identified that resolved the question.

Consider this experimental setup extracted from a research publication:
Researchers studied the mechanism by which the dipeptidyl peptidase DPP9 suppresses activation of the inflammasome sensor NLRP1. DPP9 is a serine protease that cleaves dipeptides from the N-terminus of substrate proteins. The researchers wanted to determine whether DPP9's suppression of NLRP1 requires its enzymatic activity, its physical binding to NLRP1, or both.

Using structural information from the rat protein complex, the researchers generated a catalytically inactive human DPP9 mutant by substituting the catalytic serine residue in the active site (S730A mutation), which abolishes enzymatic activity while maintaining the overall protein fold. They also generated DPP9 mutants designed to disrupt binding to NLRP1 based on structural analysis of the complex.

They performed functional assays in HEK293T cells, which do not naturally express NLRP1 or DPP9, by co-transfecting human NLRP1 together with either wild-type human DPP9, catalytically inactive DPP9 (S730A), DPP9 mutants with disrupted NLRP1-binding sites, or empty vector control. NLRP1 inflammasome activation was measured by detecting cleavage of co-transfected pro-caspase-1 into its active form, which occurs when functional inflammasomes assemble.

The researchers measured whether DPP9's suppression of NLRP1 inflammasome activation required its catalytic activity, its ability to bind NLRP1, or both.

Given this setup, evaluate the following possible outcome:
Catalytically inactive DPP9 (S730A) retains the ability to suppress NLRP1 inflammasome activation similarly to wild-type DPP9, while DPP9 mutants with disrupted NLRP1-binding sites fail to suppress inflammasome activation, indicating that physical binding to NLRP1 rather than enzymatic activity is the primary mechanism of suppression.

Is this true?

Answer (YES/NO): NO